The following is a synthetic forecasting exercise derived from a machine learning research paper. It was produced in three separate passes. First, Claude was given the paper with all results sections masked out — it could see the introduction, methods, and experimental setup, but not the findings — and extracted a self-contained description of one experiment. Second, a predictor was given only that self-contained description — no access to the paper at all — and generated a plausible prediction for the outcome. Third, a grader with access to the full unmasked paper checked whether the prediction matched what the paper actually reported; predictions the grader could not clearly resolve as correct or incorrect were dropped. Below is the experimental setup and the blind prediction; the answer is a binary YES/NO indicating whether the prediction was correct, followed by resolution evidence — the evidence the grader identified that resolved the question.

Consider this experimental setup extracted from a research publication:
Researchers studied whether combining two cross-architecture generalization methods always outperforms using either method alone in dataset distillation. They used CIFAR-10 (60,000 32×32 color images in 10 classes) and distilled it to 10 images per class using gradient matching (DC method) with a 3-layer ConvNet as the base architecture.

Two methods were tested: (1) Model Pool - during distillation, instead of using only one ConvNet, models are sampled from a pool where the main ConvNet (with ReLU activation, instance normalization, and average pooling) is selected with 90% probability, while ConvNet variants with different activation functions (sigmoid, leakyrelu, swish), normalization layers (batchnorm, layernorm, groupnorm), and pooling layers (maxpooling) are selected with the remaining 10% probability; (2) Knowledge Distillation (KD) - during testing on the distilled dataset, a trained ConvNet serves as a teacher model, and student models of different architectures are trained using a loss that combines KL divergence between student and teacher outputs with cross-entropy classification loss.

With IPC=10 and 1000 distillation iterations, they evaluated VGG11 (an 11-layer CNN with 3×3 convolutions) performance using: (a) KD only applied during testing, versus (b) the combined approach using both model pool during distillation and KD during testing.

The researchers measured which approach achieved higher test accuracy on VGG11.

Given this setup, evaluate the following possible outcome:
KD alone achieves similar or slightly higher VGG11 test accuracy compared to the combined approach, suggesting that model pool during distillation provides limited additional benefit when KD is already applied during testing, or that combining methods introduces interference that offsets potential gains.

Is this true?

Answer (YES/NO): YES